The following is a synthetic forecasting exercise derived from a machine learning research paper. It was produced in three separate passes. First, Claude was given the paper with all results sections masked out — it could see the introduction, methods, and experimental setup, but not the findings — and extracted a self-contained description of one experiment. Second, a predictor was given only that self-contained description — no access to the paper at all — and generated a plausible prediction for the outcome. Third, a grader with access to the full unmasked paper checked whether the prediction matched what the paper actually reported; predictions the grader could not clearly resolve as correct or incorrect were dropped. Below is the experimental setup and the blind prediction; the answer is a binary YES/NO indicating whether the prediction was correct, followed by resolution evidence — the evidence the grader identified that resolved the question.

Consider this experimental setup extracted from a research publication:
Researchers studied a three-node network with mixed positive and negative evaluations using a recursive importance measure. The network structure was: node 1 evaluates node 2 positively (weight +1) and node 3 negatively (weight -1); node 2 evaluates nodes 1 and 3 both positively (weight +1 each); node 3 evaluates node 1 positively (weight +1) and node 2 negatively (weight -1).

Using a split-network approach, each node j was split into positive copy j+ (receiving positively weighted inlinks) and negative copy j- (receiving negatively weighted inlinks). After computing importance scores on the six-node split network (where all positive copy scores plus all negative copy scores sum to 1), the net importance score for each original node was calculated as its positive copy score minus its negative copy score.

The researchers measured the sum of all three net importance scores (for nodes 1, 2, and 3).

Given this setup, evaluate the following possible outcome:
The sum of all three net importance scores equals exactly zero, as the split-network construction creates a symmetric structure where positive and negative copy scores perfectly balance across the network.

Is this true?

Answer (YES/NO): NO